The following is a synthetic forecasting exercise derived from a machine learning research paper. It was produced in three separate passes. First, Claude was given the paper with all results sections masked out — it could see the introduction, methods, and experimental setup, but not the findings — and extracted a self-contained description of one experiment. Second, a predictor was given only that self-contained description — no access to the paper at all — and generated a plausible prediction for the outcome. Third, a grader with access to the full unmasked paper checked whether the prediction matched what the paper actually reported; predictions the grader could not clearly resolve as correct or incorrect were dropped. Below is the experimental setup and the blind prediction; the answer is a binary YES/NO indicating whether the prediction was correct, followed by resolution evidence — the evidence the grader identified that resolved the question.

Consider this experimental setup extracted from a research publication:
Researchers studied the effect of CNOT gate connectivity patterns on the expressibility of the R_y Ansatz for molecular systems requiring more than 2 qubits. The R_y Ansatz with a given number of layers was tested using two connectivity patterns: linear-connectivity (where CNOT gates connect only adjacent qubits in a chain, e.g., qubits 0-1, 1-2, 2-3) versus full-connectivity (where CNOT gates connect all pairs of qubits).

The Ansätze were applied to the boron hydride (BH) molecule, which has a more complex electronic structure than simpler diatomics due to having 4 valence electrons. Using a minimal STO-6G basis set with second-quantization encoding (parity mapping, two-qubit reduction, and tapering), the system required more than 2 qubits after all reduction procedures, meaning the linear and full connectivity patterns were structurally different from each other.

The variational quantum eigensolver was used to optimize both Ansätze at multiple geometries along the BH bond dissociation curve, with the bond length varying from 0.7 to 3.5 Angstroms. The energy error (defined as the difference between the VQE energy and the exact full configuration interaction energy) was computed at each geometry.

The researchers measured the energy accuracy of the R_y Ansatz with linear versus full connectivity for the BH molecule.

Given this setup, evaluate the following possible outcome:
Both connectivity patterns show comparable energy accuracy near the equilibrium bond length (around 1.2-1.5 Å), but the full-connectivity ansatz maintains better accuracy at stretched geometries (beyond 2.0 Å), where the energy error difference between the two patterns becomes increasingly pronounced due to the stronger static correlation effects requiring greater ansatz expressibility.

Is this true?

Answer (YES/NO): NO